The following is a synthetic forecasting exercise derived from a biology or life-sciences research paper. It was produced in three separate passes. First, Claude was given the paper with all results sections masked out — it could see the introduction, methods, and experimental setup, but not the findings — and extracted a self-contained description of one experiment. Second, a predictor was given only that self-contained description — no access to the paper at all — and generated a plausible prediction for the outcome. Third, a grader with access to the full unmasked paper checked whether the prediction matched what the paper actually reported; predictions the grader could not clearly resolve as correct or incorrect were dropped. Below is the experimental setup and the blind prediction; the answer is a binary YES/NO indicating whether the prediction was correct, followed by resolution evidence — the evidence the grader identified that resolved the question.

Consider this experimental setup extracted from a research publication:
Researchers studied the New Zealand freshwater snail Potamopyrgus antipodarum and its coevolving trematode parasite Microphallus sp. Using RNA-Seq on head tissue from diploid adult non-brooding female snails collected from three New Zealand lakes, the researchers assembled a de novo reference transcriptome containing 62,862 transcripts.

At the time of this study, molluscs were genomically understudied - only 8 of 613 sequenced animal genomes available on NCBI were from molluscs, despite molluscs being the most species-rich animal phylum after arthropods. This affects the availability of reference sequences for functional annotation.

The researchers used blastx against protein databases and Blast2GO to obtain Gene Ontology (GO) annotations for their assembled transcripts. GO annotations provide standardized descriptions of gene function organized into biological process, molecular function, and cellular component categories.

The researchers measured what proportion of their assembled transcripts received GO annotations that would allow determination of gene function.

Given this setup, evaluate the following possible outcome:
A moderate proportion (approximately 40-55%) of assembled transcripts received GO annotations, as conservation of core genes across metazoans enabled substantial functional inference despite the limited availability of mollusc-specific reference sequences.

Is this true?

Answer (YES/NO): NO